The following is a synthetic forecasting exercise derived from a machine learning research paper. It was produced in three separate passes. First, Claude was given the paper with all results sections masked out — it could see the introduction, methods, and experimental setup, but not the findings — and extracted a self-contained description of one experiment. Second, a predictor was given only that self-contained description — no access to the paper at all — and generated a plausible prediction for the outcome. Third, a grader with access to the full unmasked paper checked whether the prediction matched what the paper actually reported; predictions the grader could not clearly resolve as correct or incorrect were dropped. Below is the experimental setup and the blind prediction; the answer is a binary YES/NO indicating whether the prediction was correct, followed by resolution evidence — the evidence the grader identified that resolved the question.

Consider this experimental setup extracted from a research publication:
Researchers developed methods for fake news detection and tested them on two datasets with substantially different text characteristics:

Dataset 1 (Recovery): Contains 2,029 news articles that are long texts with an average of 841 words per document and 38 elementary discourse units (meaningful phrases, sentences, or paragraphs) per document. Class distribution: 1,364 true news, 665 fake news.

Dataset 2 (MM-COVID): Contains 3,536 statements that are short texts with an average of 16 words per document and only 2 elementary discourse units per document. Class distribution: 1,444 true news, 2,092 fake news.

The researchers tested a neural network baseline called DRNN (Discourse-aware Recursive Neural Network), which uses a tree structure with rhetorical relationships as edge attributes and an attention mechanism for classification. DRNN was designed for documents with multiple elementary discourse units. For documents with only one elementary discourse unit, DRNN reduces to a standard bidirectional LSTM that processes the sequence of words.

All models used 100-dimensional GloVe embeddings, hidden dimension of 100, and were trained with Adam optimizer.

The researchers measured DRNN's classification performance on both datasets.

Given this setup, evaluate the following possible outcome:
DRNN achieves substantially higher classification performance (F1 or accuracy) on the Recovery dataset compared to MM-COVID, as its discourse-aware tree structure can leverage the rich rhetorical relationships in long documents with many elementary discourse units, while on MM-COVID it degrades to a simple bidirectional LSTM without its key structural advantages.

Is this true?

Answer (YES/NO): NO